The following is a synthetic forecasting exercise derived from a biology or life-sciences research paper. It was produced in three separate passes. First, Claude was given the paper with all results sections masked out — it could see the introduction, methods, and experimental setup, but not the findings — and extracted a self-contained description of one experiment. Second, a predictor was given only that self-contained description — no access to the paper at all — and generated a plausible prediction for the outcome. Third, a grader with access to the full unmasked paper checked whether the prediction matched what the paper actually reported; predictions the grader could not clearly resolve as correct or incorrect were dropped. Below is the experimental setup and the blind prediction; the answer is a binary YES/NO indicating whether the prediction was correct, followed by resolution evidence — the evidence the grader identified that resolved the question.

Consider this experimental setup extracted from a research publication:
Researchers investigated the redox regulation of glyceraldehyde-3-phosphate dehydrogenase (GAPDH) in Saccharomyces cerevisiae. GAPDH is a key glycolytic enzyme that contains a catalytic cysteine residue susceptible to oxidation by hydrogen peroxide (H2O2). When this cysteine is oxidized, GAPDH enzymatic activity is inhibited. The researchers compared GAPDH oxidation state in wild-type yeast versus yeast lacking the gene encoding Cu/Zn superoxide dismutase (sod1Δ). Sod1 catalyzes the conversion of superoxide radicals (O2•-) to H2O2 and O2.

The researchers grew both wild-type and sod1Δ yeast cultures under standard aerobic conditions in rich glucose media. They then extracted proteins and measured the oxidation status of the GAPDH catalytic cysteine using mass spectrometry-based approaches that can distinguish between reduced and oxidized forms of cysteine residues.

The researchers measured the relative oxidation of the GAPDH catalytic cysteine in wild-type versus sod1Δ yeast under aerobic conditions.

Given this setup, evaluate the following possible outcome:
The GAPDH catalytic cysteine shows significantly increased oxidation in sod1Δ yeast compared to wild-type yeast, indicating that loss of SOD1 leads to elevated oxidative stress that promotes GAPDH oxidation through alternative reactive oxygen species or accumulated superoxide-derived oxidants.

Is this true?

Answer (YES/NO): NO